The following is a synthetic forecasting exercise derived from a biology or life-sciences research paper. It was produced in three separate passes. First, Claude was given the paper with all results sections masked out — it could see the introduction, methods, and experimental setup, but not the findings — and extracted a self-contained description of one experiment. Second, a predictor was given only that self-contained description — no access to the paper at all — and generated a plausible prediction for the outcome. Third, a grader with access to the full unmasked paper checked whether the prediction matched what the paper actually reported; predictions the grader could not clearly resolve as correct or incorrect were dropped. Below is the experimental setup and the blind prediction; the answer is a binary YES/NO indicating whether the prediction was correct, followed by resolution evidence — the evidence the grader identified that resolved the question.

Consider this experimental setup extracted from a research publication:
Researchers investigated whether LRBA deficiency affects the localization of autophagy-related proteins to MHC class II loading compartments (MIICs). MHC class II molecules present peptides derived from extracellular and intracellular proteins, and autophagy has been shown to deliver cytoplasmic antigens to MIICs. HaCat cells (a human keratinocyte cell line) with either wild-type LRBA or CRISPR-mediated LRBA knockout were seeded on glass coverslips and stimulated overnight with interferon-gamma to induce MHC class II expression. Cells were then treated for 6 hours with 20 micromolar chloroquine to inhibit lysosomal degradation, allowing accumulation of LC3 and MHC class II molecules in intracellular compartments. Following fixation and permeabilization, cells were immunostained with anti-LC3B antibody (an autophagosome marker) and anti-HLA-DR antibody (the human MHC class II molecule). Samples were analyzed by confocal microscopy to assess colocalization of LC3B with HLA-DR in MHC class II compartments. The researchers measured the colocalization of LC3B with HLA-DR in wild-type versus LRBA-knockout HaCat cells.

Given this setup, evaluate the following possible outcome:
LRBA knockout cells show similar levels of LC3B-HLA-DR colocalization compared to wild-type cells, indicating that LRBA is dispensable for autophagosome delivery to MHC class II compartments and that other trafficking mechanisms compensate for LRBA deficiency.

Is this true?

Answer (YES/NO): NO